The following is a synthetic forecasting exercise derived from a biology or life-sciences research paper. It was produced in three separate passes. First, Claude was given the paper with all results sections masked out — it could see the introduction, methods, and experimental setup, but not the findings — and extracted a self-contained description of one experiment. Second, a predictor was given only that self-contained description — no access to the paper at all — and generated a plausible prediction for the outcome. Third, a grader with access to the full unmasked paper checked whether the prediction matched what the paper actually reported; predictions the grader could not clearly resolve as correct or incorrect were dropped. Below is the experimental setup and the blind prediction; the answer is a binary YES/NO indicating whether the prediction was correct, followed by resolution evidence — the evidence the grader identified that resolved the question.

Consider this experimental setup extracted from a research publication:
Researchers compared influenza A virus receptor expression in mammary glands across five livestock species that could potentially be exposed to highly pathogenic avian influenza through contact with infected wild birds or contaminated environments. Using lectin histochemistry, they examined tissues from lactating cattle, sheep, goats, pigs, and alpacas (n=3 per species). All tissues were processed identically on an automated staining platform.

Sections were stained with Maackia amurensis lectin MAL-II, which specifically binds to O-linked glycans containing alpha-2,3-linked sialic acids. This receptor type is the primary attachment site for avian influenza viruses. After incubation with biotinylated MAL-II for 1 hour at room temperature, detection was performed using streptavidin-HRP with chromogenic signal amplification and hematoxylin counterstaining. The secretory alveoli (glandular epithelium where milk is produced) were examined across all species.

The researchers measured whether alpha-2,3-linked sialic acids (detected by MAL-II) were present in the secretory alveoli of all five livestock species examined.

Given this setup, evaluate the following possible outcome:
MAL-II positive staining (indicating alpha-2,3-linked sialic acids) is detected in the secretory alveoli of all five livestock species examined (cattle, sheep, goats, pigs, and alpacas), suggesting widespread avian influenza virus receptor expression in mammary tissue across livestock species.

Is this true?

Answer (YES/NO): YES